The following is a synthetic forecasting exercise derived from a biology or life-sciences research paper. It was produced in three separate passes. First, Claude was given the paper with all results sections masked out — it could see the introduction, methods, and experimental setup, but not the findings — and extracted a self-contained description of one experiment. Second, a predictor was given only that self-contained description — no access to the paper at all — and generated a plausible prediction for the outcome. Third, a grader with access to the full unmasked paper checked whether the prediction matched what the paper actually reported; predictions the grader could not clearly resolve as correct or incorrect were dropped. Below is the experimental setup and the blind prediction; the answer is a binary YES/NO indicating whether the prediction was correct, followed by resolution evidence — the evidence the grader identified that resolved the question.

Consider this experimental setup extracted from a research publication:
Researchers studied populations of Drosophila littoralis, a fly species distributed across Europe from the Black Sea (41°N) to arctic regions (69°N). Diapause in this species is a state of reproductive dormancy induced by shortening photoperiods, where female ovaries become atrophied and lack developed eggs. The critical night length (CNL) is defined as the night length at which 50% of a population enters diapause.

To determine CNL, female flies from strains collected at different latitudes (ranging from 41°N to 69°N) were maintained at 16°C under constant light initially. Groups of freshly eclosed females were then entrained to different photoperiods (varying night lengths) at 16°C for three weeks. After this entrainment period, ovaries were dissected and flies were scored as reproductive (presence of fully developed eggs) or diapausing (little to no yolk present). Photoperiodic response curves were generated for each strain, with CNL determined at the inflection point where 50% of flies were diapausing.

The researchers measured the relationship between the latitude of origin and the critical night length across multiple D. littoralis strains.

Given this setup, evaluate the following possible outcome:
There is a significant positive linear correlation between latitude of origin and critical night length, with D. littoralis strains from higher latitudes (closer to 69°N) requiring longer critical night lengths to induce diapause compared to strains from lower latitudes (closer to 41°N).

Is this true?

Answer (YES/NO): NO